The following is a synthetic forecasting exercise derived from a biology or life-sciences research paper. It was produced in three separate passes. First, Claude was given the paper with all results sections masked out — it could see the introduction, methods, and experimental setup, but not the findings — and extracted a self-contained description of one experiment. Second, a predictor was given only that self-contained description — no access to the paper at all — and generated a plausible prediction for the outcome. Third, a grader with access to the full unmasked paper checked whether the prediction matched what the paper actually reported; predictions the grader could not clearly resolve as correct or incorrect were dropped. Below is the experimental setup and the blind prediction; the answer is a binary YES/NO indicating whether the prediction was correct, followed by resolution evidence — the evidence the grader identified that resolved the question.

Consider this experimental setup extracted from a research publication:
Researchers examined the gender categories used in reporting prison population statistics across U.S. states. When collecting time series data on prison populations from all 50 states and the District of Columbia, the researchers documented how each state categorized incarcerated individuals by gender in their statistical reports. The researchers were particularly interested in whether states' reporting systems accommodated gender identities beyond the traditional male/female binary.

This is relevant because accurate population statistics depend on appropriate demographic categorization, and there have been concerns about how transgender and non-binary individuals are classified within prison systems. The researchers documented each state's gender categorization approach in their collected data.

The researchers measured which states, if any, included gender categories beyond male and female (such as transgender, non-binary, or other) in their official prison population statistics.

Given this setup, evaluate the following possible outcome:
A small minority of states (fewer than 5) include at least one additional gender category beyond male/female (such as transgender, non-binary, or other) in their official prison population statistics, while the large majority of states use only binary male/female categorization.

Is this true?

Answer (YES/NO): YES